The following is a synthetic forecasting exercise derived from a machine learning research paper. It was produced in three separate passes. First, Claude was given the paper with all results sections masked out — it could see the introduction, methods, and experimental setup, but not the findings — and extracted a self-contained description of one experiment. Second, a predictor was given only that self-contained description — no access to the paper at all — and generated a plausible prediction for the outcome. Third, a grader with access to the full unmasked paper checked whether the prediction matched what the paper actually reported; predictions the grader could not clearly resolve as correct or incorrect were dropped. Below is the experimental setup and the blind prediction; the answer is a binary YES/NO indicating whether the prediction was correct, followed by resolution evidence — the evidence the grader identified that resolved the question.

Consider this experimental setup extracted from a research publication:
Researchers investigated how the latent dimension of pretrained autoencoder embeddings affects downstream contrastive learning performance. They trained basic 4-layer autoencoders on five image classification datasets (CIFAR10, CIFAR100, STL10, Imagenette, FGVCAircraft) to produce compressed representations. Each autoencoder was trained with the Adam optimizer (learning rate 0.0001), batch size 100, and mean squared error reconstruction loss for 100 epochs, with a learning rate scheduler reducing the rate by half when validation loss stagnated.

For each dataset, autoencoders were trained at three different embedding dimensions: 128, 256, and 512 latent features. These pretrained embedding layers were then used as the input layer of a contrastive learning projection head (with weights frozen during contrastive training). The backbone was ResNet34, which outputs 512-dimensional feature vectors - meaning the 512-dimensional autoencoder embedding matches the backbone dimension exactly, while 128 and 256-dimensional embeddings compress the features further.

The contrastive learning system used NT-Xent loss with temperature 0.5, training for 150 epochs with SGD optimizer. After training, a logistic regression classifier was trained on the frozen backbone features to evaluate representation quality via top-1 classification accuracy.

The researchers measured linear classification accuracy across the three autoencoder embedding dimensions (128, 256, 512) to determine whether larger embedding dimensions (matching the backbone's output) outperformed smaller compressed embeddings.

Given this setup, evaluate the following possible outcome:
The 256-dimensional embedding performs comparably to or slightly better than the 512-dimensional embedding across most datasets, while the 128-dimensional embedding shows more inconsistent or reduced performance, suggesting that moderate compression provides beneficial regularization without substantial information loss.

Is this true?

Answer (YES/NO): NO